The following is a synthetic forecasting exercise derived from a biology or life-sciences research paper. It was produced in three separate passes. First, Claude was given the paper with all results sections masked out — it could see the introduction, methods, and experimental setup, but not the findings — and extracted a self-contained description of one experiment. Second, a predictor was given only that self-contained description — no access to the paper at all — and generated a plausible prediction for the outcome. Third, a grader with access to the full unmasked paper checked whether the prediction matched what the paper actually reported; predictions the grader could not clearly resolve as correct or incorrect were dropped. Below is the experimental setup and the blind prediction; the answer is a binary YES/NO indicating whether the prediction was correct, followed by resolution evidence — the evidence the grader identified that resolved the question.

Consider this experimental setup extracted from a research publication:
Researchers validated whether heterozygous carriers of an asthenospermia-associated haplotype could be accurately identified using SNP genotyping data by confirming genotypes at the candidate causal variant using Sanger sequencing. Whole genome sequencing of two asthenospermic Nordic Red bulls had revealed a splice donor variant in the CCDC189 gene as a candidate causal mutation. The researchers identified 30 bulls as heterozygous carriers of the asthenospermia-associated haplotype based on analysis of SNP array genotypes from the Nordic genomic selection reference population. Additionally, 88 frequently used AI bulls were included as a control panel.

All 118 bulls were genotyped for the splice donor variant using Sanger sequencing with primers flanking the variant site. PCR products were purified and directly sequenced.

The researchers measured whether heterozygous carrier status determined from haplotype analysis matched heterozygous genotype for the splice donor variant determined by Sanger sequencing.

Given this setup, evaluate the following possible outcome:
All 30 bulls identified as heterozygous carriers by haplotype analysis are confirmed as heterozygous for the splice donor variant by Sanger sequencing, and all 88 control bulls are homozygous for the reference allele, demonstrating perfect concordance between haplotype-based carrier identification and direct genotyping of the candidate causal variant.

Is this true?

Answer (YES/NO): YES